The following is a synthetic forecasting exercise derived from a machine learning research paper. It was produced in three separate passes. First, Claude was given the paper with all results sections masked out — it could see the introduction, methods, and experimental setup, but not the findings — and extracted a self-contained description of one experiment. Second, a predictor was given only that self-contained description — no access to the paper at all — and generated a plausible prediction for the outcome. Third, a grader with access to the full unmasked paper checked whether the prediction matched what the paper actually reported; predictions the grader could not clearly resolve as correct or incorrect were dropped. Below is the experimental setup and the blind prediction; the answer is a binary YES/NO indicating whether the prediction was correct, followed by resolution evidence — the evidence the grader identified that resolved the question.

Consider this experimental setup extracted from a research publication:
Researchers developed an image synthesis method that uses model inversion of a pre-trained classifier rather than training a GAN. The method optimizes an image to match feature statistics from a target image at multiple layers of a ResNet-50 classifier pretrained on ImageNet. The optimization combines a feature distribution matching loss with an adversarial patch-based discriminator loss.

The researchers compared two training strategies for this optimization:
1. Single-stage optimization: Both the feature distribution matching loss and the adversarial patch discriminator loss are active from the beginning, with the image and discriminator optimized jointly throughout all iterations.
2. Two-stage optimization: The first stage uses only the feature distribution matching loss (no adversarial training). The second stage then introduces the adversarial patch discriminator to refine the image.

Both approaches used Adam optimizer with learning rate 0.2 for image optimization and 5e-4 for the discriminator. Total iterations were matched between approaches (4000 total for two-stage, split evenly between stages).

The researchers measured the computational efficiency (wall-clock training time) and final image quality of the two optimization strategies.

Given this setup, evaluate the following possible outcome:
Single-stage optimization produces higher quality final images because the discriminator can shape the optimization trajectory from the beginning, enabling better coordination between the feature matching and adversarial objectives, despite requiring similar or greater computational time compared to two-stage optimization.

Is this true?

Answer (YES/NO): NO